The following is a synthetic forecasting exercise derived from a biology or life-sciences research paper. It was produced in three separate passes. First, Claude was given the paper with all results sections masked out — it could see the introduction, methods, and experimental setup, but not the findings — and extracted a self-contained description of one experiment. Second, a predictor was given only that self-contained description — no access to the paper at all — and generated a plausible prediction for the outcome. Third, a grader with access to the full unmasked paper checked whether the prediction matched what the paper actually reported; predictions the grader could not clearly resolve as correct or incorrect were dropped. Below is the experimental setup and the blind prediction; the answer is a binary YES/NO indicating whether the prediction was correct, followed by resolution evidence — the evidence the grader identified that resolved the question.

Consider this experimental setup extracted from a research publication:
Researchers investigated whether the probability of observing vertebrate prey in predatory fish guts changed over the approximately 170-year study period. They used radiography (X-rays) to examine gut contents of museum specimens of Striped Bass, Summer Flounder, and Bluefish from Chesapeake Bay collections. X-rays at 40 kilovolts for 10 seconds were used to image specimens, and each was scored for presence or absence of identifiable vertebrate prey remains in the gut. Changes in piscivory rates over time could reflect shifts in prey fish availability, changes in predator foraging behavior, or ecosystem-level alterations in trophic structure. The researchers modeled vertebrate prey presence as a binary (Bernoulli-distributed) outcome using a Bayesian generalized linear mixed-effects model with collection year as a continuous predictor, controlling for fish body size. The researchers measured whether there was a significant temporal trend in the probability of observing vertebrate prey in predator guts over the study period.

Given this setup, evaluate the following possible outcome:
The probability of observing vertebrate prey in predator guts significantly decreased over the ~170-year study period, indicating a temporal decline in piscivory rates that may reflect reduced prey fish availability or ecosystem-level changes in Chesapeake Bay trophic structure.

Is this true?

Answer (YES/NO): NO